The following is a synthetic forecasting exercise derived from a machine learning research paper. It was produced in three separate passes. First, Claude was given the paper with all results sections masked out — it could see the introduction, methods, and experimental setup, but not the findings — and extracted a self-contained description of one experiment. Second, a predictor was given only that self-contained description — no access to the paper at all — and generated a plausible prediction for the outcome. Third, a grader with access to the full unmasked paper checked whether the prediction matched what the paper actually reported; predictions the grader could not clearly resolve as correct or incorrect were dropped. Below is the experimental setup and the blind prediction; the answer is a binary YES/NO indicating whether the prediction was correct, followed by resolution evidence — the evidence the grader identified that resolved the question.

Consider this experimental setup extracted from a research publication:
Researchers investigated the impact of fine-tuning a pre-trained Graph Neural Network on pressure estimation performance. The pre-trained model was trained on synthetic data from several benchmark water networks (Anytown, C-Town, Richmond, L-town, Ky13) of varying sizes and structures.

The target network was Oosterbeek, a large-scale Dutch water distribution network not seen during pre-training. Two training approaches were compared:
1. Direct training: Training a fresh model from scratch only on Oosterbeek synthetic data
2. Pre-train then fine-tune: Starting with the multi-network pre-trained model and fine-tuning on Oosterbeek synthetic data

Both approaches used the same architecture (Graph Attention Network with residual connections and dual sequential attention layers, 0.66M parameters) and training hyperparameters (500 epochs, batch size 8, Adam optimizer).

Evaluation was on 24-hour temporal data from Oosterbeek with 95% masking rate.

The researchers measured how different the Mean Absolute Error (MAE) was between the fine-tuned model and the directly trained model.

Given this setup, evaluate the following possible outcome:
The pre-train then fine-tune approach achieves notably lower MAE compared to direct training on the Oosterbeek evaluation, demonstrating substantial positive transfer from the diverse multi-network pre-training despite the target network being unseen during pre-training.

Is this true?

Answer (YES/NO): NO